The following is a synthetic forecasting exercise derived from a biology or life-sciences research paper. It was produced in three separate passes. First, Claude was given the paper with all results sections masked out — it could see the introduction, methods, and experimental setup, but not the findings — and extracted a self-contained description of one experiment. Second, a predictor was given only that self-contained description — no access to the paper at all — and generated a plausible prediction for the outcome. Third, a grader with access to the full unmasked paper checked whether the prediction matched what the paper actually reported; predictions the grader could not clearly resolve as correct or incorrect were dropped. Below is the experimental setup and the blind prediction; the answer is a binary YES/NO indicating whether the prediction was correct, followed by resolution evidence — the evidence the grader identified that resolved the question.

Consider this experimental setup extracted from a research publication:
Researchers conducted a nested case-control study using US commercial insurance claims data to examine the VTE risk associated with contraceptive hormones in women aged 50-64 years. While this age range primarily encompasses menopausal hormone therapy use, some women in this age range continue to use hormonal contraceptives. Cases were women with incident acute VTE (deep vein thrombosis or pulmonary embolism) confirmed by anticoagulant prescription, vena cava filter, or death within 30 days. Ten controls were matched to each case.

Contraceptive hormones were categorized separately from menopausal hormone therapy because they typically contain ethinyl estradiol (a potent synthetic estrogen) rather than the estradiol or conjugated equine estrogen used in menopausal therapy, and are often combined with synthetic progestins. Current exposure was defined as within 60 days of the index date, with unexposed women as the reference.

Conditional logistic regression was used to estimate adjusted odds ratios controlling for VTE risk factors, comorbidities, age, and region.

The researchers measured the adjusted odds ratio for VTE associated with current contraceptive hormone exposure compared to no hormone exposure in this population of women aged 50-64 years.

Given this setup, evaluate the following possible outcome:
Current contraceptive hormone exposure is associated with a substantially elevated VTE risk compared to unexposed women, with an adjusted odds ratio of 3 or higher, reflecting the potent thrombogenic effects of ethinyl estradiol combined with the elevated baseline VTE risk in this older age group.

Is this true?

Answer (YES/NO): YES